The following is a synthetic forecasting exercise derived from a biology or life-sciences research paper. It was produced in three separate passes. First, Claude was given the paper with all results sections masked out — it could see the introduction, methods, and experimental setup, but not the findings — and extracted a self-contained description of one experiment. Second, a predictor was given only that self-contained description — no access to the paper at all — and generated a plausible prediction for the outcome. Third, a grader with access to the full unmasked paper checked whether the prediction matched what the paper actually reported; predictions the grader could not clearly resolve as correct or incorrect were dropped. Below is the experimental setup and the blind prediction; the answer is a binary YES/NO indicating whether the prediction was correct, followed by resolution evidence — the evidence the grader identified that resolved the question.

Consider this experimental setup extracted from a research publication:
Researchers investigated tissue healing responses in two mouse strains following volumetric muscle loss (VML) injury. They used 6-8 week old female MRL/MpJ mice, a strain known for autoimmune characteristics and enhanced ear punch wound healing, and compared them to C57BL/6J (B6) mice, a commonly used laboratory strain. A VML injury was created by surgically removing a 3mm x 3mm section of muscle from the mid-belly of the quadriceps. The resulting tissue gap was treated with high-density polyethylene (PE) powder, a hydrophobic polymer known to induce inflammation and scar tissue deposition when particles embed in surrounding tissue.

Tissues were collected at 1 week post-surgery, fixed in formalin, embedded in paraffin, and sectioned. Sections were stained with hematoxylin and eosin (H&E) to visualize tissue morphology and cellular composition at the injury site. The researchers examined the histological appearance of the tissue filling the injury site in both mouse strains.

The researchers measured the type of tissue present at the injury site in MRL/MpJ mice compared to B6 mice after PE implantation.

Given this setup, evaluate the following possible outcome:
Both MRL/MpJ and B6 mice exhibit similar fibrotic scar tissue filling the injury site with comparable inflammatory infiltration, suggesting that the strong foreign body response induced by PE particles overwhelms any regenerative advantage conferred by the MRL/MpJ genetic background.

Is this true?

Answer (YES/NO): NO